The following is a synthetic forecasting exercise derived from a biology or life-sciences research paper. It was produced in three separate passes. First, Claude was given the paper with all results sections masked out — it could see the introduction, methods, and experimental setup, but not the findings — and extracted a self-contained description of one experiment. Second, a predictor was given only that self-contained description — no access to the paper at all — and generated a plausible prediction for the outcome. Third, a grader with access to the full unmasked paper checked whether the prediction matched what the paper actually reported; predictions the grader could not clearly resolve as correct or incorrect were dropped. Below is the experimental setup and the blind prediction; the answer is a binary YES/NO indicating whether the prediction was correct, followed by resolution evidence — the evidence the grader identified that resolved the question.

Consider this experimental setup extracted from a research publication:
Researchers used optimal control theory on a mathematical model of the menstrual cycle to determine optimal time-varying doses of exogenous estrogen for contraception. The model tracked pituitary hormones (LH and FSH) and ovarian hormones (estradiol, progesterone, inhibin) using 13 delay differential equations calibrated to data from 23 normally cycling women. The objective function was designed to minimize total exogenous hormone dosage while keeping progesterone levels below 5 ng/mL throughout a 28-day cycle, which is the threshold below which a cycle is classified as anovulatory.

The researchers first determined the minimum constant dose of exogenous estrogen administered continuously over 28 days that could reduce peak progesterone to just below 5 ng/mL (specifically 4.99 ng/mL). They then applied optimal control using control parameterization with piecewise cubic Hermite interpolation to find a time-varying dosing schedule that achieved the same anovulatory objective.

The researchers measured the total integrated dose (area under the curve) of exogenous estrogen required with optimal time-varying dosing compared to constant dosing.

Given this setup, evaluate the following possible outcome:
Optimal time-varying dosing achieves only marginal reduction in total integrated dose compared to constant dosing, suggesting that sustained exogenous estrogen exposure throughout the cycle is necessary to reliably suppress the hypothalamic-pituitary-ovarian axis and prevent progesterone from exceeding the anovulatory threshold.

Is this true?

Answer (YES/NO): NO